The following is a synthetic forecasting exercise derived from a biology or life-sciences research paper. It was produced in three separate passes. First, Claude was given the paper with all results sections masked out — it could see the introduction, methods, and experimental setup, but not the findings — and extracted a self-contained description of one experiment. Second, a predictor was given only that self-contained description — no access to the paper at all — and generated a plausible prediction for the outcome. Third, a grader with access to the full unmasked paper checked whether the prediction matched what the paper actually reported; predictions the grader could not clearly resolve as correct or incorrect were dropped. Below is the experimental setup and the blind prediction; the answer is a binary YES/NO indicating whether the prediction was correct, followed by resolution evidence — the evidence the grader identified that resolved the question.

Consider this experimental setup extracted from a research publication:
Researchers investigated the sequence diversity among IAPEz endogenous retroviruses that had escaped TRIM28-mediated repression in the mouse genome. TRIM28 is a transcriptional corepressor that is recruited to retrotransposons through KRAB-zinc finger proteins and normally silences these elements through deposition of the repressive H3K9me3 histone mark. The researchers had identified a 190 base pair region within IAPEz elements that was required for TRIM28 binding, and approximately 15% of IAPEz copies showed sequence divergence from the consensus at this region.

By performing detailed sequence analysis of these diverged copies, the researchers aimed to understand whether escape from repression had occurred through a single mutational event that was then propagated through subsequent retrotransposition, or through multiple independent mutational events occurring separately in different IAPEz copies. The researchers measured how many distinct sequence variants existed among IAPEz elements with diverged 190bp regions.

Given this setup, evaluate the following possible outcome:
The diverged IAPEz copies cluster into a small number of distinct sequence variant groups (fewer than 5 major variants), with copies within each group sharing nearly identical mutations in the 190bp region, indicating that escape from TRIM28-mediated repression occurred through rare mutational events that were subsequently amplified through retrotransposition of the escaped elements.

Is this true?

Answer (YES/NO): NO